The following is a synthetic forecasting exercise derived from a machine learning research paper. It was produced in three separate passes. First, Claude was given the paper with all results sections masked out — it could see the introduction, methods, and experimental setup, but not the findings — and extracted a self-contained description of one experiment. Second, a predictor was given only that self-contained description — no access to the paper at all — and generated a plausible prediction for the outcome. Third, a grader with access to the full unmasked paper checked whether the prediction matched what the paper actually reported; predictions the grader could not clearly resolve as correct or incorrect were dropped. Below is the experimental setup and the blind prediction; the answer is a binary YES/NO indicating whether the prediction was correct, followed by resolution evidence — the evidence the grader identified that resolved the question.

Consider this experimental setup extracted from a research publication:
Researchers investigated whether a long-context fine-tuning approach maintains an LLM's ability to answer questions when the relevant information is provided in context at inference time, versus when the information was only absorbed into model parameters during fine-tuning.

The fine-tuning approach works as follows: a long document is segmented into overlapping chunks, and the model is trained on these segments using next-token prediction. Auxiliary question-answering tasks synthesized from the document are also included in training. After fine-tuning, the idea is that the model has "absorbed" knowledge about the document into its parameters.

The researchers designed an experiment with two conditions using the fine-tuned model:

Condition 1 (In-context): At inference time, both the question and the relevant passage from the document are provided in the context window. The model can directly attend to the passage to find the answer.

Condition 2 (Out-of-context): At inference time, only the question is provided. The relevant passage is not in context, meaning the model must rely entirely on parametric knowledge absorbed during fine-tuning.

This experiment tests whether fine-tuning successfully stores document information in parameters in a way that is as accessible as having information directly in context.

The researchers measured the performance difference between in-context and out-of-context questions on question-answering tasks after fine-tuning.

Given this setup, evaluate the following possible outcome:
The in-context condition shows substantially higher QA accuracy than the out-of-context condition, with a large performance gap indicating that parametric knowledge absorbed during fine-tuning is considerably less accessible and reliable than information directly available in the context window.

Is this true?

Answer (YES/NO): YES